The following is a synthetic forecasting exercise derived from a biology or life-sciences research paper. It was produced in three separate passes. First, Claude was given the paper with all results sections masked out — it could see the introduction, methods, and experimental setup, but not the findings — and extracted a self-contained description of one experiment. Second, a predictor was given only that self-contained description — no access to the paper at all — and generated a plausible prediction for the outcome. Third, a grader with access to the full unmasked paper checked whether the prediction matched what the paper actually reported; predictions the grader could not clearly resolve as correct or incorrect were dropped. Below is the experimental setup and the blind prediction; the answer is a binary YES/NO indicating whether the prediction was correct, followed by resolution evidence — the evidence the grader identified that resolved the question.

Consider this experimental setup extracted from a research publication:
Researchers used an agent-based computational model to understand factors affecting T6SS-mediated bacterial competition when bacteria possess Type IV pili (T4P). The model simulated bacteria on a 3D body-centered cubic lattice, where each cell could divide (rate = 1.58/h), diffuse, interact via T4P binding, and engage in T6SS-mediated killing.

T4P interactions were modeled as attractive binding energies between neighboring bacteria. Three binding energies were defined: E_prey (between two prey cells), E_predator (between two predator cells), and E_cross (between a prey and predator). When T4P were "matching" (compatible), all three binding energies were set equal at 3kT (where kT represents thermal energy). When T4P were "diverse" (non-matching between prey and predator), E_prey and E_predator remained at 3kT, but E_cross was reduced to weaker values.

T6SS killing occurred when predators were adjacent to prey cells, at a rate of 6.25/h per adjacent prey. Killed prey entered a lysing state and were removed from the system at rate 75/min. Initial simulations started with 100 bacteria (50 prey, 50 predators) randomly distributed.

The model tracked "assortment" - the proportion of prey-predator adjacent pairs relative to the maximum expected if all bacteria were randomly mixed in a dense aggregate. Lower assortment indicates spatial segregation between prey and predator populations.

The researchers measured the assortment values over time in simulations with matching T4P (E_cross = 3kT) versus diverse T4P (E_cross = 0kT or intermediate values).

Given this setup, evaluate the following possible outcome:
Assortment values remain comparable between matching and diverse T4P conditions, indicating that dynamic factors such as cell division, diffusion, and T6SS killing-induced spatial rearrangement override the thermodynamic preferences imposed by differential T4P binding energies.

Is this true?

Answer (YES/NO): NO